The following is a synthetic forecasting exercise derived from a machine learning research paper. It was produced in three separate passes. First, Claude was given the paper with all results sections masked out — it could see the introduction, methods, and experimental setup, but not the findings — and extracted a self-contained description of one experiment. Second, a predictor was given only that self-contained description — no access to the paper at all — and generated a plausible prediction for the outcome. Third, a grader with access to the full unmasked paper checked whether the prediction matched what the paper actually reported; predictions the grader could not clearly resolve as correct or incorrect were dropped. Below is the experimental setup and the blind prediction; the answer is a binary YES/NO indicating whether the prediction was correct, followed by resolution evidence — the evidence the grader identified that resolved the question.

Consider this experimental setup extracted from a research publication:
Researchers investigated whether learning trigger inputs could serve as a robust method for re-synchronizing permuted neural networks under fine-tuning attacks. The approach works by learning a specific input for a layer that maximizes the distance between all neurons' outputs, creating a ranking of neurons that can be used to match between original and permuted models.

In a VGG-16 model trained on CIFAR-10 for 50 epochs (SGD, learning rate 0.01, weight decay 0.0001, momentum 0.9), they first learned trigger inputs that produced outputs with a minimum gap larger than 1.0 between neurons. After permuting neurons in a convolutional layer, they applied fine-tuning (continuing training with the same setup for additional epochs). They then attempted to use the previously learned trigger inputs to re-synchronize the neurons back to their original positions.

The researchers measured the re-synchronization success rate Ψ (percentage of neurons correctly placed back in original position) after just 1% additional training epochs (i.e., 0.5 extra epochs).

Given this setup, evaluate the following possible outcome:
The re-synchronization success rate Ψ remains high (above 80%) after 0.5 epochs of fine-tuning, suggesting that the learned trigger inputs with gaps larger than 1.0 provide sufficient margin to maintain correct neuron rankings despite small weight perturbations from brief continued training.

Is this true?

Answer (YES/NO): NO